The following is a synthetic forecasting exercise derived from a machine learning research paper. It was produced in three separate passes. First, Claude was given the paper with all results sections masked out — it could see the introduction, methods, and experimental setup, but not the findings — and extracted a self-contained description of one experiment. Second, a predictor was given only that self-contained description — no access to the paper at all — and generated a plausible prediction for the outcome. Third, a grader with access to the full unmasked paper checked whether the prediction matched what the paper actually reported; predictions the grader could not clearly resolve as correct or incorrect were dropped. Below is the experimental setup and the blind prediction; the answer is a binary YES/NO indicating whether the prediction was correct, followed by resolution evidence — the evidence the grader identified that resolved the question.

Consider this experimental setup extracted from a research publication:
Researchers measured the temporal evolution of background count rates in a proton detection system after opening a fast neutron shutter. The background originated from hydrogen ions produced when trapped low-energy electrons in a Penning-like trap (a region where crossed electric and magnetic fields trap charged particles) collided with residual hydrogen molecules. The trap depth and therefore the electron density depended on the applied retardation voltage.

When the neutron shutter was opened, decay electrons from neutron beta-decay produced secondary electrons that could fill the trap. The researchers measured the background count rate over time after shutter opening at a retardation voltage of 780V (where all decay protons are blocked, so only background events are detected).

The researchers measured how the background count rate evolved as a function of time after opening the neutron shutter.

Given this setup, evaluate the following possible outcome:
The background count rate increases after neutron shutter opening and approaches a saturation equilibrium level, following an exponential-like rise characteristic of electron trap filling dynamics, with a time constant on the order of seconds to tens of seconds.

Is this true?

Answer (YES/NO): YES